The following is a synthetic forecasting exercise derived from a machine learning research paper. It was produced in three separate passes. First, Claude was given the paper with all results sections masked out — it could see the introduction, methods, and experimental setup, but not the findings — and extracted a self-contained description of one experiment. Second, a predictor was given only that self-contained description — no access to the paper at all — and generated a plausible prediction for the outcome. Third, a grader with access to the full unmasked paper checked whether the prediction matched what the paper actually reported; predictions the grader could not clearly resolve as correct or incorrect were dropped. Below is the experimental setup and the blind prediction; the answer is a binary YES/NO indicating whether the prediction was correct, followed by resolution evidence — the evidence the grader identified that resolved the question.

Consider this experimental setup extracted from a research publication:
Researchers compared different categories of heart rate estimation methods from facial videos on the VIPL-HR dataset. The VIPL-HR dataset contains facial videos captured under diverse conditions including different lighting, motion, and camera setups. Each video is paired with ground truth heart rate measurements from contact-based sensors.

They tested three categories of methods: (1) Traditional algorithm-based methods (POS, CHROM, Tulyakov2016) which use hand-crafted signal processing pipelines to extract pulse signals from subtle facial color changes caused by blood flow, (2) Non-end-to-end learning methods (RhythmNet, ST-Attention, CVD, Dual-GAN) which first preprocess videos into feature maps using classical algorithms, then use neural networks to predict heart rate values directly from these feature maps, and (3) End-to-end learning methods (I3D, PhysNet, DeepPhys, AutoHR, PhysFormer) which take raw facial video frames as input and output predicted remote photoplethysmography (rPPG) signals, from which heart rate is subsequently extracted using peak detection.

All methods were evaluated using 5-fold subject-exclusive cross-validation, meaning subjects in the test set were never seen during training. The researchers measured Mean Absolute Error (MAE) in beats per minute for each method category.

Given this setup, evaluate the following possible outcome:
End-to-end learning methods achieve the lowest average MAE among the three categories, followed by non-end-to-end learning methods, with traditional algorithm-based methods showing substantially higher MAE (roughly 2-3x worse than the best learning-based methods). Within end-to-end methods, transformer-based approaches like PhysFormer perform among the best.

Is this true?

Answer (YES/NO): NO